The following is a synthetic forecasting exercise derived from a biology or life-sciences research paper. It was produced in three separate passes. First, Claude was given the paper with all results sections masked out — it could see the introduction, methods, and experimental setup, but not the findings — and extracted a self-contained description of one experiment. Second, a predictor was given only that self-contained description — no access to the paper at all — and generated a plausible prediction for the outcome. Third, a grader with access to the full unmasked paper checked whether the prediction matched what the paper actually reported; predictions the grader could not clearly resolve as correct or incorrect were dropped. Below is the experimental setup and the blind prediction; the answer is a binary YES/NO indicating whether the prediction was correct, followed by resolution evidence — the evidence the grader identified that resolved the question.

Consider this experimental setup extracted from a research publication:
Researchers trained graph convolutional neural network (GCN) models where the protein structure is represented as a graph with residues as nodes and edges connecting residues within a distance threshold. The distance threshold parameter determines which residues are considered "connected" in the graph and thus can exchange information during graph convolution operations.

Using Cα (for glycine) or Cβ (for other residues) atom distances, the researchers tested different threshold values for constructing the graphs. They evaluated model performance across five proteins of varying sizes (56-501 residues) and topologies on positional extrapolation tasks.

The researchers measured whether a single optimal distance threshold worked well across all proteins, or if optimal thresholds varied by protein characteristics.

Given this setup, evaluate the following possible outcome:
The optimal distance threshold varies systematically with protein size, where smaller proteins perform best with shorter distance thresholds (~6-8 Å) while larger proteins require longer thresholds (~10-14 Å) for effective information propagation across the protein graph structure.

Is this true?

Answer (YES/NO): NO